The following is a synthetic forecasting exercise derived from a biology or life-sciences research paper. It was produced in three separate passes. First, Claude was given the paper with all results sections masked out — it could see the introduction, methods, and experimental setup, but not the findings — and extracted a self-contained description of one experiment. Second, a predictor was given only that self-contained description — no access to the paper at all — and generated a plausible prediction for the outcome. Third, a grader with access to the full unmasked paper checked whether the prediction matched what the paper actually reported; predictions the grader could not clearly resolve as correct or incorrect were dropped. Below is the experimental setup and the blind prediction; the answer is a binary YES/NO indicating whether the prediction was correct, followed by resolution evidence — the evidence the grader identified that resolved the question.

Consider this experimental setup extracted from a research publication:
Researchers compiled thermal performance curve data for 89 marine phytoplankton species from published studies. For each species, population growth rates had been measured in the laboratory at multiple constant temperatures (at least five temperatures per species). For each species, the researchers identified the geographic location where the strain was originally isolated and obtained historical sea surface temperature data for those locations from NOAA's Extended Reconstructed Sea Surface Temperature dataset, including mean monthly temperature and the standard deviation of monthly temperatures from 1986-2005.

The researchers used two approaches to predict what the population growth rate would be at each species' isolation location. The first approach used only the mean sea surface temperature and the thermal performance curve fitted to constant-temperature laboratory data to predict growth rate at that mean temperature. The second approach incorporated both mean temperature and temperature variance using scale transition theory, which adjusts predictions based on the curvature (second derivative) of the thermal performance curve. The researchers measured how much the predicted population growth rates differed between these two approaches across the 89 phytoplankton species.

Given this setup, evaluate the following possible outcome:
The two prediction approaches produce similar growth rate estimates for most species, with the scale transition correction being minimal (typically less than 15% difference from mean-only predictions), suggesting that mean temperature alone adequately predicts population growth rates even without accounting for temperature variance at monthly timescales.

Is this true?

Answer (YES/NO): NO